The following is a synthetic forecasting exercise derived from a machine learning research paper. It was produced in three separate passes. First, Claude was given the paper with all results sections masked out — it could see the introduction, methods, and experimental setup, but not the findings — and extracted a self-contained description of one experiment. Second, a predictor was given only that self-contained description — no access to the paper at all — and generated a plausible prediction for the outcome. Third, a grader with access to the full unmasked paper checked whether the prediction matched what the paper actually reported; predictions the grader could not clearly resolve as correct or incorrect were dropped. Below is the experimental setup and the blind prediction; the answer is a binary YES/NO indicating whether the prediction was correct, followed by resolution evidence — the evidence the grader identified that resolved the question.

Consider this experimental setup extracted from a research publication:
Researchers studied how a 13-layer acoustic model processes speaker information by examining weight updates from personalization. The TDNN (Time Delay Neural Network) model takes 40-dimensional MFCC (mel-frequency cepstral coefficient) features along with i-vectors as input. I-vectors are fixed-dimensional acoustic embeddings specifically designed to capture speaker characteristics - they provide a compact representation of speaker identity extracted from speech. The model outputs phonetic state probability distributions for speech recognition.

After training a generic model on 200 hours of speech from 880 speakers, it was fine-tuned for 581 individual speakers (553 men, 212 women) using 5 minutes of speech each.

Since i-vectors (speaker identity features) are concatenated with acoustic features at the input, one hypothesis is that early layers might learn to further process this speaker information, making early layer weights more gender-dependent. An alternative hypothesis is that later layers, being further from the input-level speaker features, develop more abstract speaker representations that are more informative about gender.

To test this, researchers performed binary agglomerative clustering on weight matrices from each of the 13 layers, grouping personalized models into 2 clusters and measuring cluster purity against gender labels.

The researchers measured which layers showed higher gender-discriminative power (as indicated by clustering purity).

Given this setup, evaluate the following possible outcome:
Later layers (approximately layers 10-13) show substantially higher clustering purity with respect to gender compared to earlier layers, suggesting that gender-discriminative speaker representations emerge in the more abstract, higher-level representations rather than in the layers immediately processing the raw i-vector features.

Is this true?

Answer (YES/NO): NO